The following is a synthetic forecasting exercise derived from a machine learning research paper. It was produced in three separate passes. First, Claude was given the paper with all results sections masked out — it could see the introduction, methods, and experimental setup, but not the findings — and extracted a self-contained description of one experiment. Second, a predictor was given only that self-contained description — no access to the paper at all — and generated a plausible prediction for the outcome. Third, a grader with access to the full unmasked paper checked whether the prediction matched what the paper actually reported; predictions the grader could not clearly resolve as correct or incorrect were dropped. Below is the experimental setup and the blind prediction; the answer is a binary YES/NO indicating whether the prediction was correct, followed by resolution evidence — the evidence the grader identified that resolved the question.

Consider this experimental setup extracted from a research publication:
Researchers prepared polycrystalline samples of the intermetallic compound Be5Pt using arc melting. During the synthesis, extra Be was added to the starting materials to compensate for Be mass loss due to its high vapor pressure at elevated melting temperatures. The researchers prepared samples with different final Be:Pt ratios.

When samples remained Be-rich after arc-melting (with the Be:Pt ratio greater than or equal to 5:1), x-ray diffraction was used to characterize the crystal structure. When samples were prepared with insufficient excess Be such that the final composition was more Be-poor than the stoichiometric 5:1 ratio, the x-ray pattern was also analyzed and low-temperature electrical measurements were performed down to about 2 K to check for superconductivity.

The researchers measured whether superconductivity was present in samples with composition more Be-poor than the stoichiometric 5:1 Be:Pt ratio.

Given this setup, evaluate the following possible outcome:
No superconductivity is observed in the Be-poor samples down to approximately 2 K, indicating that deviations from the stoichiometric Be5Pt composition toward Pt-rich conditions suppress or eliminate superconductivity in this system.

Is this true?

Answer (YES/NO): NO